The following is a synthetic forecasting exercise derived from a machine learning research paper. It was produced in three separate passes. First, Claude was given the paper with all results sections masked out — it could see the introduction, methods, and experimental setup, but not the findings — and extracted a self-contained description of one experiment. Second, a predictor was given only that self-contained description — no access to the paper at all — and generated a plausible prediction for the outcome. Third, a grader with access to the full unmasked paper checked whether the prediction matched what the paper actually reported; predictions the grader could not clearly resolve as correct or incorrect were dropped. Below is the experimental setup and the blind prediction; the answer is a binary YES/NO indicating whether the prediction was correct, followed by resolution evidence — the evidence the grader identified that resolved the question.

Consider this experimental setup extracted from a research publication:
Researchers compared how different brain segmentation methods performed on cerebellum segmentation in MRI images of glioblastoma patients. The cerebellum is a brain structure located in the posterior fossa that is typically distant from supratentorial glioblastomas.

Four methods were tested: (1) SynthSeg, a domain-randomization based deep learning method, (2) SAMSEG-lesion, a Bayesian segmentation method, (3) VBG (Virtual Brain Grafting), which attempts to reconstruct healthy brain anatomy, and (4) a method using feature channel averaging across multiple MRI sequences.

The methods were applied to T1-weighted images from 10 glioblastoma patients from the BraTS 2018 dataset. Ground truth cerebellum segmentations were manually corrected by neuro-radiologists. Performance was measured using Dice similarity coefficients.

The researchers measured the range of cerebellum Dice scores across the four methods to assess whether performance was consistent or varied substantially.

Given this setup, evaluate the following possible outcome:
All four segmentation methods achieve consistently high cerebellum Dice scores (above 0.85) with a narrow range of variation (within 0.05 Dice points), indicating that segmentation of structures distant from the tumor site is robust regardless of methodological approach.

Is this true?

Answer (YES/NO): YES